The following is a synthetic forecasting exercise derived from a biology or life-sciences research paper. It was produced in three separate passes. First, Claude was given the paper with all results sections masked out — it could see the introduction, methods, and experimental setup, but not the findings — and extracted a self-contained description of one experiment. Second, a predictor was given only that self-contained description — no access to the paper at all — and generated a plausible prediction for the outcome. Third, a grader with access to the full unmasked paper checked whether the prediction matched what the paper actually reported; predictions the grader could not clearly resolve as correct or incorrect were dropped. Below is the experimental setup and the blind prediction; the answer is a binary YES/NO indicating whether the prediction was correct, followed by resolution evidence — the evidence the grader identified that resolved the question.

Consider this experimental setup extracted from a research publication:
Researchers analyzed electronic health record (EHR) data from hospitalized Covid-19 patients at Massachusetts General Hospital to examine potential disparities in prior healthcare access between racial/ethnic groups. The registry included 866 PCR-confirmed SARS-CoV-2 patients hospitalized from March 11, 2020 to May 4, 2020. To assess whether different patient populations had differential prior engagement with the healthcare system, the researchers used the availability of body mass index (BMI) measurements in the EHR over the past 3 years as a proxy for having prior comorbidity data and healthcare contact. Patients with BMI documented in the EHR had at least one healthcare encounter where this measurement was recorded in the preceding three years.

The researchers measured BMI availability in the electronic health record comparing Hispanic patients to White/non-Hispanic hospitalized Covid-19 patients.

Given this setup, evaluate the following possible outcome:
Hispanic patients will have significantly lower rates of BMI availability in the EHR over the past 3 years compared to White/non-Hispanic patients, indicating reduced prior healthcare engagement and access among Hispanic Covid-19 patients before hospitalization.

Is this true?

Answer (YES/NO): YES